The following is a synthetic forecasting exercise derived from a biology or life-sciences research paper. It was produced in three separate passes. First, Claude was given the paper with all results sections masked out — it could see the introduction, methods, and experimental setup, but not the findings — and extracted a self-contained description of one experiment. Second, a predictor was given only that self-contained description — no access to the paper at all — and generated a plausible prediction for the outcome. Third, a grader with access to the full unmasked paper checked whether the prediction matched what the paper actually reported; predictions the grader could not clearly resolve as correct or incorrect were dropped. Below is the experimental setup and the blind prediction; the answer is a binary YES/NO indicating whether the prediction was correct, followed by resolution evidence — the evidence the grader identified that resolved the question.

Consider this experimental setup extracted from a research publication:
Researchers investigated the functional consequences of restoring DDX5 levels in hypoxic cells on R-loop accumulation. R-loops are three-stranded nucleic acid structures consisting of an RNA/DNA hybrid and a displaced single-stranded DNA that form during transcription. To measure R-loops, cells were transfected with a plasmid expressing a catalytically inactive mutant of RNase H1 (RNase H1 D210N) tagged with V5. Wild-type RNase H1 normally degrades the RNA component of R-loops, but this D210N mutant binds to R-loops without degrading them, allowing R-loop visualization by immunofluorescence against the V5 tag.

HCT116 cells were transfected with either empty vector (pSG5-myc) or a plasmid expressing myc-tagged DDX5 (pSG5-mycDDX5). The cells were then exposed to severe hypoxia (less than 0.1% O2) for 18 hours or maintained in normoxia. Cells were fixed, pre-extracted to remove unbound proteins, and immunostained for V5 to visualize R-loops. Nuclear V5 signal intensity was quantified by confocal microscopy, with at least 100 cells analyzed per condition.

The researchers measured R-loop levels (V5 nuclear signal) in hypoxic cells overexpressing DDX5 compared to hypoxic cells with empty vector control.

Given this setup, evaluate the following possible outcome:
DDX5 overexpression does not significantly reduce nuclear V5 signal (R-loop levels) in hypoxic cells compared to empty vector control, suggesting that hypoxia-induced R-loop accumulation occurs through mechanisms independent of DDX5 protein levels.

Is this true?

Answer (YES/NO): NO